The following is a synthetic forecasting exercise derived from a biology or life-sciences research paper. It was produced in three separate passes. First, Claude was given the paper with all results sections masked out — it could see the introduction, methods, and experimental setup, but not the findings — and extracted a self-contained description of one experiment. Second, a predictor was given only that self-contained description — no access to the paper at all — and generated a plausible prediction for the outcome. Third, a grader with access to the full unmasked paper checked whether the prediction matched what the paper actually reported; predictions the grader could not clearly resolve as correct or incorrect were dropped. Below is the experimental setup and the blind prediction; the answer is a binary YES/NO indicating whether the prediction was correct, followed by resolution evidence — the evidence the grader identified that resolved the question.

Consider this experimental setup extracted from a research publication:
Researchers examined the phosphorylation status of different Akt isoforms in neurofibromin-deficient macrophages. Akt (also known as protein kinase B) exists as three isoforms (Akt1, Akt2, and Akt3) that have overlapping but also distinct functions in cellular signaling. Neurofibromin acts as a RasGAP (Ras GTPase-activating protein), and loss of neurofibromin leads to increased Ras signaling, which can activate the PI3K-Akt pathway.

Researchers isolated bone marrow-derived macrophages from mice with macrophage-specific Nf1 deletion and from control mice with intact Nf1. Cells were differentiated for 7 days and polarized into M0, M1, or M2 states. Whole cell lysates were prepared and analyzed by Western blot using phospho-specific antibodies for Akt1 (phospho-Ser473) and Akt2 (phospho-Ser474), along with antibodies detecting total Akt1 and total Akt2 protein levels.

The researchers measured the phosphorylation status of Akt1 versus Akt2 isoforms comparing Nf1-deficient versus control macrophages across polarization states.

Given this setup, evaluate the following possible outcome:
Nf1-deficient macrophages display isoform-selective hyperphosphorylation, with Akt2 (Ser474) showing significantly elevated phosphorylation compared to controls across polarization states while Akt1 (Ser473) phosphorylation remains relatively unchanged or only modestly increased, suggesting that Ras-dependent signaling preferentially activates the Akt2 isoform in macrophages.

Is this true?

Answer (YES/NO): NO